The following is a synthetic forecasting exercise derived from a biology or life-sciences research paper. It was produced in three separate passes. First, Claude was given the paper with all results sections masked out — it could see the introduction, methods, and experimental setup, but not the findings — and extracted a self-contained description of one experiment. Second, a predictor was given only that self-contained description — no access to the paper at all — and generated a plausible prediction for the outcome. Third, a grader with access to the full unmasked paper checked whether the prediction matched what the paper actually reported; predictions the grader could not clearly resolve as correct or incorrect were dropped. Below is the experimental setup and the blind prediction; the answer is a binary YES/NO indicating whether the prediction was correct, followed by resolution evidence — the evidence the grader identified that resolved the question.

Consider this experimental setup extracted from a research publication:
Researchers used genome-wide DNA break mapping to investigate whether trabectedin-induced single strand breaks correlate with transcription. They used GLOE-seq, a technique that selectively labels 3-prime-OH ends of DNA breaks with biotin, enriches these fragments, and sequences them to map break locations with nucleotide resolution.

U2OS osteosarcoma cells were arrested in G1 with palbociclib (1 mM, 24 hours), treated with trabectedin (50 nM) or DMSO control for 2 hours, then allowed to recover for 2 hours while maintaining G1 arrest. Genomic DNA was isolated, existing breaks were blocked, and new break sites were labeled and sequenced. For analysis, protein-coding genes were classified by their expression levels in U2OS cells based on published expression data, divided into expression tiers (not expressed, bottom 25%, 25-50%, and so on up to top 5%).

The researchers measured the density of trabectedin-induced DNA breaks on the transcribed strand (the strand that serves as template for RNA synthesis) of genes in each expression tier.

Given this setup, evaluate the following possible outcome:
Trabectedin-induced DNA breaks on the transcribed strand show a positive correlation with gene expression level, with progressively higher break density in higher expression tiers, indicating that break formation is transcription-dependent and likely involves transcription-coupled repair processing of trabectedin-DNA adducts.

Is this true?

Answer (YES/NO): YES